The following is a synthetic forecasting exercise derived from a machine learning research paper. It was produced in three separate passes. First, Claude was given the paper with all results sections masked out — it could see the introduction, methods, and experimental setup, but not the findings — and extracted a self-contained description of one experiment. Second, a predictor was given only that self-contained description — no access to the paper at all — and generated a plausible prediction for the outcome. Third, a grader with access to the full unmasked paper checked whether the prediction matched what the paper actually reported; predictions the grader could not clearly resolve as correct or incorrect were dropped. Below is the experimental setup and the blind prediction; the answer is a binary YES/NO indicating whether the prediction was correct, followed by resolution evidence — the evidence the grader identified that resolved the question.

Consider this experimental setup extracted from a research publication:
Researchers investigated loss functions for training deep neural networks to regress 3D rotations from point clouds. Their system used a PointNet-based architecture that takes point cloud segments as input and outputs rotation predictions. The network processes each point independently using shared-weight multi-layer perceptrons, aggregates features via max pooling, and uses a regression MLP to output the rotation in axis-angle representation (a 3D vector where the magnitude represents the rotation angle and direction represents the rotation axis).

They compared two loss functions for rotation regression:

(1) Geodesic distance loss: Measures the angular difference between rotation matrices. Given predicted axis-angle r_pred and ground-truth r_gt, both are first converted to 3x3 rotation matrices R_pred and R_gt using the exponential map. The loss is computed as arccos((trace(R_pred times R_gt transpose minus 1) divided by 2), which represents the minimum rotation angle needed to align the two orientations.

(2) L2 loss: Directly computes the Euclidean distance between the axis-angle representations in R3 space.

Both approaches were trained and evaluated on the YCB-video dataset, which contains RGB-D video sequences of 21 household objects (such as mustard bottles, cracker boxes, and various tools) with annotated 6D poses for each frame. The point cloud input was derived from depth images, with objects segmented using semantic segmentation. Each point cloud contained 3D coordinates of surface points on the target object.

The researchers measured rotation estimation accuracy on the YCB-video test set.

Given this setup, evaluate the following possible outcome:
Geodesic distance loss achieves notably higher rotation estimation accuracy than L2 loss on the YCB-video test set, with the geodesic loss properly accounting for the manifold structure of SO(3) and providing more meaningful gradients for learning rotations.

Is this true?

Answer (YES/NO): NO